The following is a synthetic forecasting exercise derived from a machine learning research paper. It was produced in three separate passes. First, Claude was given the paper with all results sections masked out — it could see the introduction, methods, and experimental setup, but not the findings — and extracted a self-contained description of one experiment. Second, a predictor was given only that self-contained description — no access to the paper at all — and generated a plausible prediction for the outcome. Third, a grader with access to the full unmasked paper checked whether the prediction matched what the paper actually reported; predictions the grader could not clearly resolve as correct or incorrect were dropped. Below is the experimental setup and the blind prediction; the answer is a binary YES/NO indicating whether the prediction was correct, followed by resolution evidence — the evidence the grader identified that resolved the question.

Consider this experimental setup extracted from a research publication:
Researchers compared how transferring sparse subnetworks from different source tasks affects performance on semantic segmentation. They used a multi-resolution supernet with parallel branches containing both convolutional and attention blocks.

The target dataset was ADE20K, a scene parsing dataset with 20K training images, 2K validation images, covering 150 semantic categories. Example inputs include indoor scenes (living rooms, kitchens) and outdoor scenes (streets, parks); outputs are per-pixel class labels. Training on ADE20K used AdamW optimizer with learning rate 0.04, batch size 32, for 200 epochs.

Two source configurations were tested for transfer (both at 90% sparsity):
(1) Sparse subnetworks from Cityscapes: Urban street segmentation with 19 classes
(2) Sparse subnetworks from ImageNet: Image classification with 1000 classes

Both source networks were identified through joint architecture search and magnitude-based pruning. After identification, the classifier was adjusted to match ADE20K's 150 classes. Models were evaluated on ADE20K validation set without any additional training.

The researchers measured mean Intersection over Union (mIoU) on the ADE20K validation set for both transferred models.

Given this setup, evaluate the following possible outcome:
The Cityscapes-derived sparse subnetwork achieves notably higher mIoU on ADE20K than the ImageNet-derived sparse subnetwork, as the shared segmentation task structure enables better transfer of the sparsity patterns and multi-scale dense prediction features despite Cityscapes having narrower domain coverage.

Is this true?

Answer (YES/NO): NO